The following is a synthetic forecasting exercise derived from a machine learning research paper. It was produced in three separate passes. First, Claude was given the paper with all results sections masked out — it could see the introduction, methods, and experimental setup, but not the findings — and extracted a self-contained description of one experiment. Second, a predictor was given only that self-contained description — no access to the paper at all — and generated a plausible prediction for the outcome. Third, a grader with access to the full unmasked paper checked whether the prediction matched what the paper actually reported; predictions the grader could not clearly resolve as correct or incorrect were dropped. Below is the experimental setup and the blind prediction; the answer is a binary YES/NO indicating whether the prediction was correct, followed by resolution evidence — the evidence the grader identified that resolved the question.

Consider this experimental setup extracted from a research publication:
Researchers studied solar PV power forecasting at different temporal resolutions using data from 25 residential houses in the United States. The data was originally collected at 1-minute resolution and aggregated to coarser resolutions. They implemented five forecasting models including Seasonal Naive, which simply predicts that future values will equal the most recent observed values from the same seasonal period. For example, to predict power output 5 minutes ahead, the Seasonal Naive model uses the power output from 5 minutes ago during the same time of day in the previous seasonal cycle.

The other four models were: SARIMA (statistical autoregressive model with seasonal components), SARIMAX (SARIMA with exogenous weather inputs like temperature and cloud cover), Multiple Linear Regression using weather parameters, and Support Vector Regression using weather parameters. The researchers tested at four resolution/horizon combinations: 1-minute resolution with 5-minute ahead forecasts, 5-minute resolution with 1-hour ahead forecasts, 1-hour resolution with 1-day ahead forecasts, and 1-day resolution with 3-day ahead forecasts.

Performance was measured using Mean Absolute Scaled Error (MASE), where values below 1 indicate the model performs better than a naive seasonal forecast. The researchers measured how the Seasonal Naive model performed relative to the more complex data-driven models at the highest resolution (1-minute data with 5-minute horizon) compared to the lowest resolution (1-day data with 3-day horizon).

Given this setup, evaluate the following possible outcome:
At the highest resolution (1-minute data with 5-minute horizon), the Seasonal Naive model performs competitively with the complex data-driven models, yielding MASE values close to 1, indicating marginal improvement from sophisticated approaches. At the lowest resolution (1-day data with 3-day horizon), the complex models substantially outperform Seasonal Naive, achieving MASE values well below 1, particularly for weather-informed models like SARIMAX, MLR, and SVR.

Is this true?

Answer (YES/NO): NO